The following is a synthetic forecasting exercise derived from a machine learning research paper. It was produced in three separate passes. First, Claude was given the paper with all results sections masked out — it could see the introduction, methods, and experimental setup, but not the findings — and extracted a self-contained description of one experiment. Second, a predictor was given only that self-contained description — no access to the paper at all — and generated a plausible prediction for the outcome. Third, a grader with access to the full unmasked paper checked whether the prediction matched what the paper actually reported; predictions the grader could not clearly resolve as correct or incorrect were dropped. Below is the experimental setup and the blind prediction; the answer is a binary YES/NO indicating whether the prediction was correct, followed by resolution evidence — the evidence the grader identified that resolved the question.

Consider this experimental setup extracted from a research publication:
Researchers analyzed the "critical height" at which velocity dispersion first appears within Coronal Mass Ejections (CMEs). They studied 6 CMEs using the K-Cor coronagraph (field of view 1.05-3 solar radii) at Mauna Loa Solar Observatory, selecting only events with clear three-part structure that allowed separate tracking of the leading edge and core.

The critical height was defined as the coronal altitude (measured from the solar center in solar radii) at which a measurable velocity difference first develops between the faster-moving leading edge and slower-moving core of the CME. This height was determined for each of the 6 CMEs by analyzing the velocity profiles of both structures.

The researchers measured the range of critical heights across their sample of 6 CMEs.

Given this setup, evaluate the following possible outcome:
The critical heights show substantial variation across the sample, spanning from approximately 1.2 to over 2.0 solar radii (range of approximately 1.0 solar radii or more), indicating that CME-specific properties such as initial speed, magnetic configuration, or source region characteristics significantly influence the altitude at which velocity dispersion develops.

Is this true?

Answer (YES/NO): NO